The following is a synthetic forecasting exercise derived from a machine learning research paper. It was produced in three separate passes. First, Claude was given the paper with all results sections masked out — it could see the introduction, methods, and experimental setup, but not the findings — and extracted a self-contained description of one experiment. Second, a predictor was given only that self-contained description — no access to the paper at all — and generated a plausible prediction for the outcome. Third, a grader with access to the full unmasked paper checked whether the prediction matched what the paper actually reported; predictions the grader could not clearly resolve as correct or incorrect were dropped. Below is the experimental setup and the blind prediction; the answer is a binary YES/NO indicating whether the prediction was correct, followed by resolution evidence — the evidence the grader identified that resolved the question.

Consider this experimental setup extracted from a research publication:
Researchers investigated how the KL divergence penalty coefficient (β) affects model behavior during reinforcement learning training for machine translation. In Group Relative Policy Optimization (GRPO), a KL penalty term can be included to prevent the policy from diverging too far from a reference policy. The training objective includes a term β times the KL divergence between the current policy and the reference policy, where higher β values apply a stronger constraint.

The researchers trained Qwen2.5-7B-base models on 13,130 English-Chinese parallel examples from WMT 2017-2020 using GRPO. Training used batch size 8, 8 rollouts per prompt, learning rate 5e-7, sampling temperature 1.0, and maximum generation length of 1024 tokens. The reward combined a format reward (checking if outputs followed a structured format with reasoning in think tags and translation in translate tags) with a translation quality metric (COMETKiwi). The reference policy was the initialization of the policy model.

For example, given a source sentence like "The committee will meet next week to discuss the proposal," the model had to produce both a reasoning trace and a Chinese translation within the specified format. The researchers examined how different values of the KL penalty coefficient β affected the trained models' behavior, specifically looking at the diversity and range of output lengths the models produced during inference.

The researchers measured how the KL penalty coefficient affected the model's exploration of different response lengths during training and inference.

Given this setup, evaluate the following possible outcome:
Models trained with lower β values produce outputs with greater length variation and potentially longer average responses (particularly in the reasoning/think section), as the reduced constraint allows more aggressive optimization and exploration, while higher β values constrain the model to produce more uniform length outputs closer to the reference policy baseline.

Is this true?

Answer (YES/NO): YES